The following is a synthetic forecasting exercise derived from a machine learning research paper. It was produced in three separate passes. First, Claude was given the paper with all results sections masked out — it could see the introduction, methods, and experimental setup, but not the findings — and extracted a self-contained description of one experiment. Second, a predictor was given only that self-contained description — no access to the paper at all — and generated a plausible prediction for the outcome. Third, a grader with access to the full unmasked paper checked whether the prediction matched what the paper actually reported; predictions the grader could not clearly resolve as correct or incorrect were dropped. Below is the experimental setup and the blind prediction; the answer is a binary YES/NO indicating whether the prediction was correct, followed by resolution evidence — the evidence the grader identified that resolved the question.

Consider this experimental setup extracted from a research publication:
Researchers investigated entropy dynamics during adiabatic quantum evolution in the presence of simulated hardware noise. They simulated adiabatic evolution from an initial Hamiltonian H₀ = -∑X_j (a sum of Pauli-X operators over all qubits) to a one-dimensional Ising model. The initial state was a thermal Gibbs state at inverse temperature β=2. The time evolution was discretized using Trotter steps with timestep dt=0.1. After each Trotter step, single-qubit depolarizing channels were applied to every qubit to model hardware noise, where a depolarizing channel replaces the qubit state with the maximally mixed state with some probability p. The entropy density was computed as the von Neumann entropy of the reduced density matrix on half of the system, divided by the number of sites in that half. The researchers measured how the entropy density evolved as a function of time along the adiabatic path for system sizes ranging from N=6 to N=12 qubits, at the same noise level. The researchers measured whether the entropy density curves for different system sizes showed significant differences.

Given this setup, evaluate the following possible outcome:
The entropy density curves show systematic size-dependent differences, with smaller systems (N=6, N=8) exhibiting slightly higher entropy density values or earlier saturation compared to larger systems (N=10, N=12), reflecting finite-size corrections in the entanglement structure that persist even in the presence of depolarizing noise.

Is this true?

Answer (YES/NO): NO